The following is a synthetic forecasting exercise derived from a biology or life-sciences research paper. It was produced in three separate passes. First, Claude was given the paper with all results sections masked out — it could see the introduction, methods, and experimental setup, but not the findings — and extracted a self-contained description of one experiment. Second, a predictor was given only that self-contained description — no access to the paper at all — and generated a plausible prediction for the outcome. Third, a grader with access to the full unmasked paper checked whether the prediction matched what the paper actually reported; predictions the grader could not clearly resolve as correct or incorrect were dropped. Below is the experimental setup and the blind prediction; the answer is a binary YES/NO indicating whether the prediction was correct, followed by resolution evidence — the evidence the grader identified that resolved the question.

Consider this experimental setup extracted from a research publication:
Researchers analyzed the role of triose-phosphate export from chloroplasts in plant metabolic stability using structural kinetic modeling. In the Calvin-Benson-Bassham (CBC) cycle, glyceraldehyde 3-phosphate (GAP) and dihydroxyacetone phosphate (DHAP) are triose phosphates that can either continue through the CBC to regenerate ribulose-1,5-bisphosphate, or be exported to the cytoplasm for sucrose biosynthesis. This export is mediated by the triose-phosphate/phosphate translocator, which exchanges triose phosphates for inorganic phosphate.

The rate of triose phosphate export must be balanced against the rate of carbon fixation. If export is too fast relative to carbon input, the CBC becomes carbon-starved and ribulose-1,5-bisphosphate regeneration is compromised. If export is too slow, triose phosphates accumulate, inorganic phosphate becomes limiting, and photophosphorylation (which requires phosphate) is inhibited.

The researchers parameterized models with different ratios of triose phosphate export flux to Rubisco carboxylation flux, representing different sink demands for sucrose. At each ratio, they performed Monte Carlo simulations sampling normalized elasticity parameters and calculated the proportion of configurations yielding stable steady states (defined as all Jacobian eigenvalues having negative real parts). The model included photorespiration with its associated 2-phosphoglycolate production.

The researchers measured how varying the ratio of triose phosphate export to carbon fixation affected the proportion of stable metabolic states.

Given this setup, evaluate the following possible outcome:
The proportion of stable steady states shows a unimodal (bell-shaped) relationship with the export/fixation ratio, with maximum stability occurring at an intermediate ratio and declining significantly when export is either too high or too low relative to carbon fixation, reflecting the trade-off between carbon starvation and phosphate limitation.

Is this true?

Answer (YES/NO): NO